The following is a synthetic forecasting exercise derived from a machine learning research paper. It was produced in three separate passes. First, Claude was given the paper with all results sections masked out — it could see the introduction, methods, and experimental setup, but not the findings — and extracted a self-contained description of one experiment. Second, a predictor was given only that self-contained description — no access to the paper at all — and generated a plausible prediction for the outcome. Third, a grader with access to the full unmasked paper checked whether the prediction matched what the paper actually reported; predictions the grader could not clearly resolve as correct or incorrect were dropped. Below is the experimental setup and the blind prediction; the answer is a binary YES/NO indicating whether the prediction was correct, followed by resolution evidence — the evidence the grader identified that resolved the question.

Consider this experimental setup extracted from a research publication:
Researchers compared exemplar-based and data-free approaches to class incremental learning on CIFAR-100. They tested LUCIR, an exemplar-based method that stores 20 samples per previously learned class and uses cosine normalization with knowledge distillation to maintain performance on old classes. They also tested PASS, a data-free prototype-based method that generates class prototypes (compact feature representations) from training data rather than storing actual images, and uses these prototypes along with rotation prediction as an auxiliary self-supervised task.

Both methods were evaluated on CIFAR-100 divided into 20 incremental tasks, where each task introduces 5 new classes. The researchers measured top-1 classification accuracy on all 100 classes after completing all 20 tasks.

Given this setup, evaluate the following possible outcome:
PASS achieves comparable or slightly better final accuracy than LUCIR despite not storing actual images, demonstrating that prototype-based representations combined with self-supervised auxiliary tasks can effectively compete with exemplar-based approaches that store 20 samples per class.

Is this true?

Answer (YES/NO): YES